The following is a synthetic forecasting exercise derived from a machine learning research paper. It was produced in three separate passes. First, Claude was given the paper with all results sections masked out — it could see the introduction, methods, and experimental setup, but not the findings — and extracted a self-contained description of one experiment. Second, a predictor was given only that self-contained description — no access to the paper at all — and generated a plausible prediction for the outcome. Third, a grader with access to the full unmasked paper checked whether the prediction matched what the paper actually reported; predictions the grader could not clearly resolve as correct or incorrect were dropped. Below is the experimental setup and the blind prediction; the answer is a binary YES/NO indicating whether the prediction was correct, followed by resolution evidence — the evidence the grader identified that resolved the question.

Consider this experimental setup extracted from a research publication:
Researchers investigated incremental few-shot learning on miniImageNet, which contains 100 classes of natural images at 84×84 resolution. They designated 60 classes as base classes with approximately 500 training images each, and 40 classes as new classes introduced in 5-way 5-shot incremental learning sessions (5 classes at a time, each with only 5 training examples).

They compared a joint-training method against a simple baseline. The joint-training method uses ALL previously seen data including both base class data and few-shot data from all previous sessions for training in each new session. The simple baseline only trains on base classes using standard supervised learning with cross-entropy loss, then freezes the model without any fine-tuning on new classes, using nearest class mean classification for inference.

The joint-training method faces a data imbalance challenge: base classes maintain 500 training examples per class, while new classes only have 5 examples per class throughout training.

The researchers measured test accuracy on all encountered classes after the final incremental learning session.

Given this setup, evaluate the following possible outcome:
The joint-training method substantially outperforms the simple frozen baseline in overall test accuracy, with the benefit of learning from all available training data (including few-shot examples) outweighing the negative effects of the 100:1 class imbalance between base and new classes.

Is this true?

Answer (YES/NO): NO